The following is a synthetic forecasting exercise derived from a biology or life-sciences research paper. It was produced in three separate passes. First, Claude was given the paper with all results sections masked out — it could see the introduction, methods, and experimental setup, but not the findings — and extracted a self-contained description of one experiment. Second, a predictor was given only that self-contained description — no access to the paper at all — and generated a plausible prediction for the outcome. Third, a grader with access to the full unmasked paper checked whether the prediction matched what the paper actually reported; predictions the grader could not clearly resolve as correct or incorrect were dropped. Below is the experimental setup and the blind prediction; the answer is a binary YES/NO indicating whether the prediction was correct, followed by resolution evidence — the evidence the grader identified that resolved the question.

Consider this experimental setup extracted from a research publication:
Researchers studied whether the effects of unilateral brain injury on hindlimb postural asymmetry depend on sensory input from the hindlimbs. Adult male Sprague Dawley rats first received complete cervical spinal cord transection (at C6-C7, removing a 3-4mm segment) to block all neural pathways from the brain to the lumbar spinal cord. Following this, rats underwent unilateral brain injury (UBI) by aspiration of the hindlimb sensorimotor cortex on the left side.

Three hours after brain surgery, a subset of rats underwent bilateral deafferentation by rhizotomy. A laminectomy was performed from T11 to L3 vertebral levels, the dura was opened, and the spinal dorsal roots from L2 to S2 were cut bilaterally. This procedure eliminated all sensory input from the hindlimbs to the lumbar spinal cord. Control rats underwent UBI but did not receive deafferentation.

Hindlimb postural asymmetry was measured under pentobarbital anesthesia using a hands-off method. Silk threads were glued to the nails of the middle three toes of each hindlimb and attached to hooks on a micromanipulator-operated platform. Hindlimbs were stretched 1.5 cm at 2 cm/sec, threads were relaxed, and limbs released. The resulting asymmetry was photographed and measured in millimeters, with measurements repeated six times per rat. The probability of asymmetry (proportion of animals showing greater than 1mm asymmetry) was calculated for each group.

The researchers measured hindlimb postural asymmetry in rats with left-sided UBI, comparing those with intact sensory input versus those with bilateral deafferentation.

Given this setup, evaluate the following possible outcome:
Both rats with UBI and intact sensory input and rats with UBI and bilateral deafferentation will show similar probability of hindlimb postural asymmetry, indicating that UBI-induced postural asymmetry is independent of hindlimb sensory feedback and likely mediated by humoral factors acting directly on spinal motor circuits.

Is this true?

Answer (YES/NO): NO